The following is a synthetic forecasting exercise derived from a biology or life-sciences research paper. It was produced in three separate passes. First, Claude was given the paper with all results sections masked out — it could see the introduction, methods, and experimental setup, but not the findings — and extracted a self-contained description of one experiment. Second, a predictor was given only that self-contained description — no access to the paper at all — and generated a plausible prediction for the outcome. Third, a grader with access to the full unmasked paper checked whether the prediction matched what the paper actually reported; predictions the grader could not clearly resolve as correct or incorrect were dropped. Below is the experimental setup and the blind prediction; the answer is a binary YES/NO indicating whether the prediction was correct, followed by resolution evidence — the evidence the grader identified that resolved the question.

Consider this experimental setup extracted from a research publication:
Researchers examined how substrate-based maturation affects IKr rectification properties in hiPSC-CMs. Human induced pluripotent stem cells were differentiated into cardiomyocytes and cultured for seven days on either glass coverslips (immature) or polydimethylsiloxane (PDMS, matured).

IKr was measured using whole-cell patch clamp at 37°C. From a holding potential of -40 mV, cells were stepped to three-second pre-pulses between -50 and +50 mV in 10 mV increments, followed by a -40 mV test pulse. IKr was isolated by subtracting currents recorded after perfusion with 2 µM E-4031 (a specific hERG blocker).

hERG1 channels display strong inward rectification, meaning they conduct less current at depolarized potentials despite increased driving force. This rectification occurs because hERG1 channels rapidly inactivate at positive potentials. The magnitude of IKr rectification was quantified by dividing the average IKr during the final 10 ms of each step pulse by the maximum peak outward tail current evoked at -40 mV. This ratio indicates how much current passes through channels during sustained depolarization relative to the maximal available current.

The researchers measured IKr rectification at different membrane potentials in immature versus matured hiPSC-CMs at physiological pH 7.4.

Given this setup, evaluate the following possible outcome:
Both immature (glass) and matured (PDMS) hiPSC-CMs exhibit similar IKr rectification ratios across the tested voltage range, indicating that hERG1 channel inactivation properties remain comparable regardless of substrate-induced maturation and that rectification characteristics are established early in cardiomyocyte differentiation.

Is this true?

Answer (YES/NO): NO